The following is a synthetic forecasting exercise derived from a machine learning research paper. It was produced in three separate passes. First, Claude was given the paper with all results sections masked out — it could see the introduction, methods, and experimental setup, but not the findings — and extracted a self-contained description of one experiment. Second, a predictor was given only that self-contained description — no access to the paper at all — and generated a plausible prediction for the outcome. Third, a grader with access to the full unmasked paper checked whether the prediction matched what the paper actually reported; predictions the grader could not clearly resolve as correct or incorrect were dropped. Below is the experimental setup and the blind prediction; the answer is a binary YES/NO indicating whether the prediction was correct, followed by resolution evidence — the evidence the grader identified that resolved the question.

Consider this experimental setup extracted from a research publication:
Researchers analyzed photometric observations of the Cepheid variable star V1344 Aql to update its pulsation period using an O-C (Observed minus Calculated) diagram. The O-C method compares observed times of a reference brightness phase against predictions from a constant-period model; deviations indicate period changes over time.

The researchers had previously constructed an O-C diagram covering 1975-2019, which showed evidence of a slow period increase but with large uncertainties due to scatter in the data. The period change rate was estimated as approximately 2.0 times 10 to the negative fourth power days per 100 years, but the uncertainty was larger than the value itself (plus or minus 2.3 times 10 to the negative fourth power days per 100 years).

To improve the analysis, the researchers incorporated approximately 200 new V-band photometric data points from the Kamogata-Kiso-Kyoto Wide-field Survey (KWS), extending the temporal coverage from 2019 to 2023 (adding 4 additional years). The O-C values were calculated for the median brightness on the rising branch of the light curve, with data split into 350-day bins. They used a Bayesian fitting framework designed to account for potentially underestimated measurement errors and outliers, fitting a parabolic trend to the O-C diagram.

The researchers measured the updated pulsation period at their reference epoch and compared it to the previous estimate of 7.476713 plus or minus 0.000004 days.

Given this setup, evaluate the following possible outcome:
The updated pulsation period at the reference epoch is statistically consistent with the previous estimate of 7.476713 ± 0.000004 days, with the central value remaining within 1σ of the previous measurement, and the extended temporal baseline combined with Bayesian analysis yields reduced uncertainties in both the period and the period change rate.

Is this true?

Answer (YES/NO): NO